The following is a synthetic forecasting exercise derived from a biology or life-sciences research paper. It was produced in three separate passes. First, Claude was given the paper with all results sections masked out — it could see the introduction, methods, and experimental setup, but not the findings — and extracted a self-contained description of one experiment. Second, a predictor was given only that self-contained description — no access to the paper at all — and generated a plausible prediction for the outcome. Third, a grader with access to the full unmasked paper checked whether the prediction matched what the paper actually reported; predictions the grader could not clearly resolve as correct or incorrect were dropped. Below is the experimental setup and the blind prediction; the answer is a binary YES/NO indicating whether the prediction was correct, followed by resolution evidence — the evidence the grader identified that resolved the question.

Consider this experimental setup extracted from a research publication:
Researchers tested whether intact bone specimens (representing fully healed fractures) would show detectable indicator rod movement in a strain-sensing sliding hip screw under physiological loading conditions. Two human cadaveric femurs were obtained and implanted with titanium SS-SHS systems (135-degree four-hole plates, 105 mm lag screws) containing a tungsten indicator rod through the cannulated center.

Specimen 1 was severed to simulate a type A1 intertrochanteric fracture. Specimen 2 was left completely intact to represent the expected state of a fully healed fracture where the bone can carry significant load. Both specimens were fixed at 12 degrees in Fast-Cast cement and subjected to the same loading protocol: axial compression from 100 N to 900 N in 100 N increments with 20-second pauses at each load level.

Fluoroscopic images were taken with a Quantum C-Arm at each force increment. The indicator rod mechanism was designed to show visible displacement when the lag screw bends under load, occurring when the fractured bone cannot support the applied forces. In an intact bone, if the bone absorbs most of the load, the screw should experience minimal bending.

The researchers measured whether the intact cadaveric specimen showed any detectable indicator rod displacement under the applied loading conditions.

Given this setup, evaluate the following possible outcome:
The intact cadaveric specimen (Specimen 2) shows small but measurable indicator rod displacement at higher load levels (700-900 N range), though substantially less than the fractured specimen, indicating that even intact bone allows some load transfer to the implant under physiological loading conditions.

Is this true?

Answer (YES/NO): NO